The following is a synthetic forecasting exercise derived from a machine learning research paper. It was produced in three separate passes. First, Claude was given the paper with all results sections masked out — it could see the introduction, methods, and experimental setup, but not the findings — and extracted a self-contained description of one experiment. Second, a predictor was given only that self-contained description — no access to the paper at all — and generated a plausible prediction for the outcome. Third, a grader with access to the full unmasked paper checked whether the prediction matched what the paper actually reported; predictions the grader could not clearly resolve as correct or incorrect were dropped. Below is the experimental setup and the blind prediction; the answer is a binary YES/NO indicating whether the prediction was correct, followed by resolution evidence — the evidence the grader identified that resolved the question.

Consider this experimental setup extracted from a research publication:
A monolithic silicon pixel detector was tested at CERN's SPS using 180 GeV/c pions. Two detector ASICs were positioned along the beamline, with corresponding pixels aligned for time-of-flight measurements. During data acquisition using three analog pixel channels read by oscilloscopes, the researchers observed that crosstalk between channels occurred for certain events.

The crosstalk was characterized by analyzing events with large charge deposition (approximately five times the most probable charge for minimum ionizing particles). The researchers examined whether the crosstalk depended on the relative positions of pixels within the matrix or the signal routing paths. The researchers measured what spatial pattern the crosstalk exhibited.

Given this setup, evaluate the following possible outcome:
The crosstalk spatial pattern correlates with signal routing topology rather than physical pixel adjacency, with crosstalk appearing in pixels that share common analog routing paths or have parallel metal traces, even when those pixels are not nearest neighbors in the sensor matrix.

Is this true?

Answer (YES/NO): NO